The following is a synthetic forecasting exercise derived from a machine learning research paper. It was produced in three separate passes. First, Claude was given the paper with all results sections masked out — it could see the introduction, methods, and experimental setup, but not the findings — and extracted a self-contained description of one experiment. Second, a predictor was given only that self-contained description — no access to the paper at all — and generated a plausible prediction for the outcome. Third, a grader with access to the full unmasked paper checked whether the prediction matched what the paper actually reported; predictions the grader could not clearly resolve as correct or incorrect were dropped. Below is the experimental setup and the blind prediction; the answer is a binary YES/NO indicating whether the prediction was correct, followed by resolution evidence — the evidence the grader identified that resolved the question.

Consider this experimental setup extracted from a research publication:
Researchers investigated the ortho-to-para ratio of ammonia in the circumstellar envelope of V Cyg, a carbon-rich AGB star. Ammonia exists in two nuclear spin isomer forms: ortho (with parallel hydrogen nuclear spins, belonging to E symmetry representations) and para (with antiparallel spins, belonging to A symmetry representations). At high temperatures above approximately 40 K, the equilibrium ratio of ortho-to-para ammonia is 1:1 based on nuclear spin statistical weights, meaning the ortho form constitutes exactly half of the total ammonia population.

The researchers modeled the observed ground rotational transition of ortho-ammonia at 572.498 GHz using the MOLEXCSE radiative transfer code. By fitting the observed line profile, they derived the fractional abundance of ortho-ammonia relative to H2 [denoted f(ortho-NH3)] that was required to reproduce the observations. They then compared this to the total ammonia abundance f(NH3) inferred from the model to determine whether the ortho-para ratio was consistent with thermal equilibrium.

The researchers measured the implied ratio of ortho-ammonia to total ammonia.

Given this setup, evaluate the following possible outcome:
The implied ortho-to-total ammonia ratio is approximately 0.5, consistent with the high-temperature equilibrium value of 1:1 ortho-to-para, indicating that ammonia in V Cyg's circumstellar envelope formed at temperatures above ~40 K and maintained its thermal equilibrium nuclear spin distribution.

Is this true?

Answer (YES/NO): YES